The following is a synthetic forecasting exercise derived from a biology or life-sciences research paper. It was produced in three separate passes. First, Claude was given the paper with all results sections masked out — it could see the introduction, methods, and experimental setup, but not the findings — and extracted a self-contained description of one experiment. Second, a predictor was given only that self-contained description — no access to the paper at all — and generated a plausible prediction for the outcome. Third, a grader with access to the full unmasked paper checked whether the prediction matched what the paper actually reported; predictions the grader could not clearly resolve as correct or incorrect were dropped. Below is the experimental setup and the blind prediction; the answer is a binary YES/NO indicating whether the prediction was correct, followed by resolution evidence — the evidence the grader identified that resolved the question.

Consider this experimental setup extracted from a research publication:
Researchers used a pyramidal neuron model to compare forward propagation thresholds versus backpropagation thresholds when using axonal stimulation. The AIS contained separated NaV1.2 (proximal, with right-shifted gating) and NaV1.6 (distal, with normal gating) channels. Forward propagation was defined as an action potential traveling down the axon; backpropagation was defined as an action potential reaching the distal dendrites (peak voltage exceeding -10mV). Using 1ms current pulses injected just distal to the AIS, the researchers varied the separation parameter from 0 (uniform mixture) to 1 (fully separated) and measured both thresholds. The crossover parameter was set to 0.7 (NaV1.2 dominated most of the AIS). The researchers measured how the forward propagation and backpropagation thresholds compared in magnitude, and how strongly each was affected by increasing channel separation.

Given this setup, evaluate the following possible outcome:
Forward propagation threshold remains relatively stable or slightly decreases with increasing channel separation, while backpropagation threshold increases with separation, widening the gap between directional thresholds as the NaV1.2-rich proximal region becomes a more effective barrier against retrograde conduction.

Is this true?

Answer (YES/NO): NO